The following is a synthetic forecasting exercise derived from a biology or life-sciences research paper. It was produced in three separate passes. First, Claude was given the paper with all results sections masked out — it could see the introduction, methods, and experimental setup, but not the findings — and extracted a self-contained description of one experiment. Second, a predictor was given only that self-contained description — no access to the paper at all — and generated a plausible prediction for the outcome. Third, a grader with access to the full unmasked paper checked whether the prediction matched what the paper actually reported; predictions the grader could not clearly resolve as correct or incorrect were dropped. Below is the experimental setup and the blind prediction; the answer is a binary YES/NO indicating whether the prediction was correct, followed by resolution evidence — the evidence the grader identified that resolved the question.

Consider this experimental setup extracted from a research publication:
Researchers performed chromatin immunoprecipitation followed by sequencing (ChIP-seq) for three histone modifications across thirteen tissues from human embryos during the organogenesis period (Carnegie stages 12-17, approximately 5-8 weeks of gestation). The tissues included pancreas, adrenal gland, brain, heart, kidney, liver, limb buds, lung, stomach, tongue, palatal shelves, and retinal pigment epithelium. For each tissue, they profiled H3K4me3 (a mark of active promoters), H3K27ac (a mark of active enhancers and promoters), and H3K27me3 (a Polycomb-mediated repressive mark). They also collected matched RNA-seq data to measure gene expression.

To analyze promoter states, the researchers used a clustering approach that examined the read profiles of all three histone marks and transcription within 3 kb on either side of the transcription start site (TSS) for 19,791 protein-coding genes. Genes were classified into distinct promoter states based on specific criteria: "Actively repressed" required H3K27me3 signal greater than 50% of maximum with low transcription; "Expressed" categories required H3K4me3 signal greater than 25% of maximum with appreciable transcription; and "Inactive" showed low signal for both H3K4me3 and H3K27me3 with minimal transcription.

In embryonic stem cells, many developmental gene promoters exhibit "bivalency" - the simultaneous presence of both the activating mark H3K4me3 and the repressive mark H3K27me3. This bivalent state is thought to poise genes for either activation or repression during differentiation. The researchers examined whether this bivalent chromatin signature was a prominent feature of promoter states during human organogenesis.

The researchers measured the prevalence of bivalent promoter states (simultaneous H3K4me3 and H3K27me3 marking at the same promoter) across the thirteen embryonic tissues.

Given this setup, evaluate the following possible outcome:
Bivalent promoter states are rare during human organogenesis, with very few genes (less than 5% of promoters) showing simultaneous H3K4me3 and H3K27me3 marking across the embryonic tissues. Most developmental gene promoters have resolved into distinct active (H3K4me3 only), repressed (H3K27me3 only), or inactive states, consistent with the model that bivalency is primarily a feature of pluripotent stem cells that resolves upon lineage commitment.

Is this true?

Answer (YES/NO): YES